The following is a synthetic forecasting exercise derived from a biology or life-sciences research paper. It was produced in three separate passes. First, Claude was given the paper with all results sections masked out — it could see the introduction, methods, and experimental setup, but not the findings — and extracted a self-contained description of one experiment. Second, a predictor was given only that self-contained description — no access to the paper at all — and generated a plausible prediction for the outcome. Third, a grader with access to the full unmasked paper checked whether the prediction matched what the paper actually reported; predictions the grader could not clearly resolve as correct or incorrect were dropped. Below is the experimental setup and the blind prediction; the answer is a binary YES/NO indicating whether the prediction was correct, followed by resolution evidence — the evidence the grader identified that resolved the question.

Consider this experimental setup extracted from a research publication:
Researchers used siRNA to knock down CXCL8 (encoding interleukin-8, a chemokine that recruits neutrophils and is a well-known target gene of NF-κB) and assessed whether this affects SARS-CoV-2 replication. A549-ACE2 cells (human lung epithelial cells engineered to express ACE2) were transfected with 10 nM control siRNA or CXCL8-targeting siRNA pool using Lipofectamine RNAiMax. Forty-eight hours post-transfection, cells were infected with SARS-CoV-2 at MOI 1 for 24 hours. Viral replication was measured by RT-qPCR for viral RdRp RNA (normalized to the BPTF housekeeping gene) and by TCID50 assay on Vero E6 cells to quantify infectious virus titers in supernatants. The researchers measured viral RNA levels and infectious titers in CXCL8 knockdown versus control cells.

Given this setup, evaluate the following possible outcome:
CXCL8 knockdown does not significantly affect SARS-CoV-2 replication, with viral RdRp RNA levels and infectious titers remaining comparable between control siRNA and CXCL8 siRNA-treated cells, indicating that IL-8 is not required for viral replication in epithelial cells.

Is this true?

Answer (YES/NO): NO